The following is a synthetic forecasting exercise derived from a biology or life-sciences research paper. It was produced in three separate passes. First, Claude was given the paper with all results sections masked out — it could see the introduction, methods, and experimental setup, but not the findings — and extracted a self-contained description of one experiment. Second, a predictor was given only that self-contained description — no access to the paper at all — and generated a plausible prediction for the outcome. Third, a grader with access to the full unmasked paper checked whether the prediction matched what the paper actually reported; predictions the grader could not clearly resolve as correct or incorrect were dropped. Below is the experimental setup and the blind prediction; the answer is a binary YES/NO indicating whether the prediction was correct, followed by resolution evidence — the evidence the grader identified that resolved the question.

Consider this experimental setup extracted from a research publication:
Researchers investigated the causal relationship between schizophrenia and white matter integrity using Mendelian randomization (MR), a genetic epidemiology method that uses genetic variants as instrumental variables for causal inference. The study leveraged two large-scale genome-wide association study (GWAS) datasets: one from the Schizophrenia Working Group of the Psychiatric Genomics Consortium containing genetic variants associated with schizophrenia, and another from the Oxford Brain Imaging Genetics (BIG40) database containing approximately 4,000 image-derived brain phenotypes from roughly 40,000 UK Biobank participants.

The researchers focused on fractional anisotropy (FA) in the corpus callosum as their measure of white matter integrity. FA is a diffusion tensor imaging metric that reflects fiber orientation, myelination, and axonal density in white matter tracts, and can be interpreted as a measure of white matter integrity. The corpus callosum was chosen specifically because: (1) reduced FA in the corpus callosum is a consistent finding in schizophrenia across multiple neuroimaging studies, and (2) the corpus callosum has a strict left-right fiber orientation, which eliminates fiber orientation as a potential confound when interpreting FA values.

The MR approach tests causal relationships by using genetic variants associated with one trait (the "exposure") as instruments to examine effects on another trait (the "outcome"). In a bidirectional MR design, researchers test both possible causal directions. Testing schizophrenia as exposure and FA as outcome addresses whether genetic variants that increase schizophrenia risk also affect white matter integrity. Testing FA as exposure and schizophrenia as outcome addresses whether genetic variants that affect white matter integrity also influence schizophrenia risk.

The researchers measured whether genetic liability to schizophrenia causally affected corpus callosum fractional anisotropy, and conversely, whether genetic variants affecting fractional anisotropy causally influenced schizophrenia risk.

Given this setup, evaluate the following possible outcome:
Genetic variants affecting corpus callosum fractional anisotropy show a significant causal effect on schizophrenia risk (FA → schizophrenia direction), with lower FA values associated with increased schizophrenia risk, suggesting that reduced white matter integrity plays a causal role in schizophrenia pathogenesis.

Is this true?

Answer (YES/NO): NO